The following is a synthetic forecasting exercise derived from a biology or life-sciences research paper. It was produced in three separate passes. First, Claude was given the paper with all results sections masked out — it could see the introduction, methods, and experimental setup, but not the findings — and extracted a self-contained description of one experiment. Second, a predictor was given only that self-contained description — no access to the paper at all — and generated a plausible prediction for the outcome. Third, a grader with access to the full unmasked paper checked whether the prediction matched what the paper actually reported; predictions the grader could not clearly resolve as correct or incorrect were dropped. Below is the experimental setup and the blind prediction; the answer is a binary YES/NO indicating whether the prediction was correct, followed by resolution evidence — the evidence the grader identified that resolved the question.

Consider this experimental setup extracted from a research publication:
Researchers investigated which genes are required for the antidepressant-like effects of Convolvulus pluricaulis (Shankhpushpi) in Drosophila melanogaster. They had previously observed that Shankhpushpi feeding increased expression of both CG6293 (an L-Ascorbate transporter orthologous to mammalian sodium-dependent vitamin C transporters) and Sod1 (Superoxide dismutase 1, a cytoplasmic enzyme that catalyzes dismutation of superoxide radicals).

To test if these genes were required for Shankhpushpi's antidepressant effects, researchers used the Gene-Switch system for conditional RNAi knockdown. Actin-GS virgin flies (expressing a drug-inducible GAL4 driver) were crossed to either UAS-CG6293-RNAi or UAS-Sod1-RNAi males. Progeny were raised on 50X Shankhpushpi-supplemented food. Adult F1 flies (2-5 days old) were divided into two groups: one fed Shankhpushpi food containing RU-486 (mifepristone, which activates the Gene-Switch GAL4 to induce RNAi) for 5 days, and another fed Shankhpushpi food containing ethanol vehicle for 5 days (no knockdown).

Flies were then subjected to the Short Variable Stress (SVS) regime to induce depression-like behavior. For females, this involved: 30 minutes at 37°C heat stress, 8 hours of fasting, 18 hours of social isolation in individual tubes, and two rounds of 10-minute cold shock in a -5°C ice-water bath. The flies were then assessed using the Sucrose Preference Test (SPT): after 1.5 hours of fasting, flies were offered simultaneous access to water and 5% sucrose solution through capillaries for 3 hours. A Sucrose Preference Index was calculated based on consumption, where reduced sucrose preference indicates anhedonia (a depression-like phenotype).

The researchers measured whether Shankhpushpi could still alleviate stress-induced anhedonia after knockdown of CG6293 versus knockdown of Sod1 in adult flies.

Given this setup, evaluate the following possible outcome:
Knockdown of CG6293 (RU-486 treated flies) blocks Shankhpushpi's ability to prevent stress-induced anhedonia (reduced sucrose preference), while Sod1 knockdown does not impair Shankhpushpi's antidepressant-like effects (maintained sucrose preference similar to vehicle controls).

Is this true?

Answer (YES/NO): YES